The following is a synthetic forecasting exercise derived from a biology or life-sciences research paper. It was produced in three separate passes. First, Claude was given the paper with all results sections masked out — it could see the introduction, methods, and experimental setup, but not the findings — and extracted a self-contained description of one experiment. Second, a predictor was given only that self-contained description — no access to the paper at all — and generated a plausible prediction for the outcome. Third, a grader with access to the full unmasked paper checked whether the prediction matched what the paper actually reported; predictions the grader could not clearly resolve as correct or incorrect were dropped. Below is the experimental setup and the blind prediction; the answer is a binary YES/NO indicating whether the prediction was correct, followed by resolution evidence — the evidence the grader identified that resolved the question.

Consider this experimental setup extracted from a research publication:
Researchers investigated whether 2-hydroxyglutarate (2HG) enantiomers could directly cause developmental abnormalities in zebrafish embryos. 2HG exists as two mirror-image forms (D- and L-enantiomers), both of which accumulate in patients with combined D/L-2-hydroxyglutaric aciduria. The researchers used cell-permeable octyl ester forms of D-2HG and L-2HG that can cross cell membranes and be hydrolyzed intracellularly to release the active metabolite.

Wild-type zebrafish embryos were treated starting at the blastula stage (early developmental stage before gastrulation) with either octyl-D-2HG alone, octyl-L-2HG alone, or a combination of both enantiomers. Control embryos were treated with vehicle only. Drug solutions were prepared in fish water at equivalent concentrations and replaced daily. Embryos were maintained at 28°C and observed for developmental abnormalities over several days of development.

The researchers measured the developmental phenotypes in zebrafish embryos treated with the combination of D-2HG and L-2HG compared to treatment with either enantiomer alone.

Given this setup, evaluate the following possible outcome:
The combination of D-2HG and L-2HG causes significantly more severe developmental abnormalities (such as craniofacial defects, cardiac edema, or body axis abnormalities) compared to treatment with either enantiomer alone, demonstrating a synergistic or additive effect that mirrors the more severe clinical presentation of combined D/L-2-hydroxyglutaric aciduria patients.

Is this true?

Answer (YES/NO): YES